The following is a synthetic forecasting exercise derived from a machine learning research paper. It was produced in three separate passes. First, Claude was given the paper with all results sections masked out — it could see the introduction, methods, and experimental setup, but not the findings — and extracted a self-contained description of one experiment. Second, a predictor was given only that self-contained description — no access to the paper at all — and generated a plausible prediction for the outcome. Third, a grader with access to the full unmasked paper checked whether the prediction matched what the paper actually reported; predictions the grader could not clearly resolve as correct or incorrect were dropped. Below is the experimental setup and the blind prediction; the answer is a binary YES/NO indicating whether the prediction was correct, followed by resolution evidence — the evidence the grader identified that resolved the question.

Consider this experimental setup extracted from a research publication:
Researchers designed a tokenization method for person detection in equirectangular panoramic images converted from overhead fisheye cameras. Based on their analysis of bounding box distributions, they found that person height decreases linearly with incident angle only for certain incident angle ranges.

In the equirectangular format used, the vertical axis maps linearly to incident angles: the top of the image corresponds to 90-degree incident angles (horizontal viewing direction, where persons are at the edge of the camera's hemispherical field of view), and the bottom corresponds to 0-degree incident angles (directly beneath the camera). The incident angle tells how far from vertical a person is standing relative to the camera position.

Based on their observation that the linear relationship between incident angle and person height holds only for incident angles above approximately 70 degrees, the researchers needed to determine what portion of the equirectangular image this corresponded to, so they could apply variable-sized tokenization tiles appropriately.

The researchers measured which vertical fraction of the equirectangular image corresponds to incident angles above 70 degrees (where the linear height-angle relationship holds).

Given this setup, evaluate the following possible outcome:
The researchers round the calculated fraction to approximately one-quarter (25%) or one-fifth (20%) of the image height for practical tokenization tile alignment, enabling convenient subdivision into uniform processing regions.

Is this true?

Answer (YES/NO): YES